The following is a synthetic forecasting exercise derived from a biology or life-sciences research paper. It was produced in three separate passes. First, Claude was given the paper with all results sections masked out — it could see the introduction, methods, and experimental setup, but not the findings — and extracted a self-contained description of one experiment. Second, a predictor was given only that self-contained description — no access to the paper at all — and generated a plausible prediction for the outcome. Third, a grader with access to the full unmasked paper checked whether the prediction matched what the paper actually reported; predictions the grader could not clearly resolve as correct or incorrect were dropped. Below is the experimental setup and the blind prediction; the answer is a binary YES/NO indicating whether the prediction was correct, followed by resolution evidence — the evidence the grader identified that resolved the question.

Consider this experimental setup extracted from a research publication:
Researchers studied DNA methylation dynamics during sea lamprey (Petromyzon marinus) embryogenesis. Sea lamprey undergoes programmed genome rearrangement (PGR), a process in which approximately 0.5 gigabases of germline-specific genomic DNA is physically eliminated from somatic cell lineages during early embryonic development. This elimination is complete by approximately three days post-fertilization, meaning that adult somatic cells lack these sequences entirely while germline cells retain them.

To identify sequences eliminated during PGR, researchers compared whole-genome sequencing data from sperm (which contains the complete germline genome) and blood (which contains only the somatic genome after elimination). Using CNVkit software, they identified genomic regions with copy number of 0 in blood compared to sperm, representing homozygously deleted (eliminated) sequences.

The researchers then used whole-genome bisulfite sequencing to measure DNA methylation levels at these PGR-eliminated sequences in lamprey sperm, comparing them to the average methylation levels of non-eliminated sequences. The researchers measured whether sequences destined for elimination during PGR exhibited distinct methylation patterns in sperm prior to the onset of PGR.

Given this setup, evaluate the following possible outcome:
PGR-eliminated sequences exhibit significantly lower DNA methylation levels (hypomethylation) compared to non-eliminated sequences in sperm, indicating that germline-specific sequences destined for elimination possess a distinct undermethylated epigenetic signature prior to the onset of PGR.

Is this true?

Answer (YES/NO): NO